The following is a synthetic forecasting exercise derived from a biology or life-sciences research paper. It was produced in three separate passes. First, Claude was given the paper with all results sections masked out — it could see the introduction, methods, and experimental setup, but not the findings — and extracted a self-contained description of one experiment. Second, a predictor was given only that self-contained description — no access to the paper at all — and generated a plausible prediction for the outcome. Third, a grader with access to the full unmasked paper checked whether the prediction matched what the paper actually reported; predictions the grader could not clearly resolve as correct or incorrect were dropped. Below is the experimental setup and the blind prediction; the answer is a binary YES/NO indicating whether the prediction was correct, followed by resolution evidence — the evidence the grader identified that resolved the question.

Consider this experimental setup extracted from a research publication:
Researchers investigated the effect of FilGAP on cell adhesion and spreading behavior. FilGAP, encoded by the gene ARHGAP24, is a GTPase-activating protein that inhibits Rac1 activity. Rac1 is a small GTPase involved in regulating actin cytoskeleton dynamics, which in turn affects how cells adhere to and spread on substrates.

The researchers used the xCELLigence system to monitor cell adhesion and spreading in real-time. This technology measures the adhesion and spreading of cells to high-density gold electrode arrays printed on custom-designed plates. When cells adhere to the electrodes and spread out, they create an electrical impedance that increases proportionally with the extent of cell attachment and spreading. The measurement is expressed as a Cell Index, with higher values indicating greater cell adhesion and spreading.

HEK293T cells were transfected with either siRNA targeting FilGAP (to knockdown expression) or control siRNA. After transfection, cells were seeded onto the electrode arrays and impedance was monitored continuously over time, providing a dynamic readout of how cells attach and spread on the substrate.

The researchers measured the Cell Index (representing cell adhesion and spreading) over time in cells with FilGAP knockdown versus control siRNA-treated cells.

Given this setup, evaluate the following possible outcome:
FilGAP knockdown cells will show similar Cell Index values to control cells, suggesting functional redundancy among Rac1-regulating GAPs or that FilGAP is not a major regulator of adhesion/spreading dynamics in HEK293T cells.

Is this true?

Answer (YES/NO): NO